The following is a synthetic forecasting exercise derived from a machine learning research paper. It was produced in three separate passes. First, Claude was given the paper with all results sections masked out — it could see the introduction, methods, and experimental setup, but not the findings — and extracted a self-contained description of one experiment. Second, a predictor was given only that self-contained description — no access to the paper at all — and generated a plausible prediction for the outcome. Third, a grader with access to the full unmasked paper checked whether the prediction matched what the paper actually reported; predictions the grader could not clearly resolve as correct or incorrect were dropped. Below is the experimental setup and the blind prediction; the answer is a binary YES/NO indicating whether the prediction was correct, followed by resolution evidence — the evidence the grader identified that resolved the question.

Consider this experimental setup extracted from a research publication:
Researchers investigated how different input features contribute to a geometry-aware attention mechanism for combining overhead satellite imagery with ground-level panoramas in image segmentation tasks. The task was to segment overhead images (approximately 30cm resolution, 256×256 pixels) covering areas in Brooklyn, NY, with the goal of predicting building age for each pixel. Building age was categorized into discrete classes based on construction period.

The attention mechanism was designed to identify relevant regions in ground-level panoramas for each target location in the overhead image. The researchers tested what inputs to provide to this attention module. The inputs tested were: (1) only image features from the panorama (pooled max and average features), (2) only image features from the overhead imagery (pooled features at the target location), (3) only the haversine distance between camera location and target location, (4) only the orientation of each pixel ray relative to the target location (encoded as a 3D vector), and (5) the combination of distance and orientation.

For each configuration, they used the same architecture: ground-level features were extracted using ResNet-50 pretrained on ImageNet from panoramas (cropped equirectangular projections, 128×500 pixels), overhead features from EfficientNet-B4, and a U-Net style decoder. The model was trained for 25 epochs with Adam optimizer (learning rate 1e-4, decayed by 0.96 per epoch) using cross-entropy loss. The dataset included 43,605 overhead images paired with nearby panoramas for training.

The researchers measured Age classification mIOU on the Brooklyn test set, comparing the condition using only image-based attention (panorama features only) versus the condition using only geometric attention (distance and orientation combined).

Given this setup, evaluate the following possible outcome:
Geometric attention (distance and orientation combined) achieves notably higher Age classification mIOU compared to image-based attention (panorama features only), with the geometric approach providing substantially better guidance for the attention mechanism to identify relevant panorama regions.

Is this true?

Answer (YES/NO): YES